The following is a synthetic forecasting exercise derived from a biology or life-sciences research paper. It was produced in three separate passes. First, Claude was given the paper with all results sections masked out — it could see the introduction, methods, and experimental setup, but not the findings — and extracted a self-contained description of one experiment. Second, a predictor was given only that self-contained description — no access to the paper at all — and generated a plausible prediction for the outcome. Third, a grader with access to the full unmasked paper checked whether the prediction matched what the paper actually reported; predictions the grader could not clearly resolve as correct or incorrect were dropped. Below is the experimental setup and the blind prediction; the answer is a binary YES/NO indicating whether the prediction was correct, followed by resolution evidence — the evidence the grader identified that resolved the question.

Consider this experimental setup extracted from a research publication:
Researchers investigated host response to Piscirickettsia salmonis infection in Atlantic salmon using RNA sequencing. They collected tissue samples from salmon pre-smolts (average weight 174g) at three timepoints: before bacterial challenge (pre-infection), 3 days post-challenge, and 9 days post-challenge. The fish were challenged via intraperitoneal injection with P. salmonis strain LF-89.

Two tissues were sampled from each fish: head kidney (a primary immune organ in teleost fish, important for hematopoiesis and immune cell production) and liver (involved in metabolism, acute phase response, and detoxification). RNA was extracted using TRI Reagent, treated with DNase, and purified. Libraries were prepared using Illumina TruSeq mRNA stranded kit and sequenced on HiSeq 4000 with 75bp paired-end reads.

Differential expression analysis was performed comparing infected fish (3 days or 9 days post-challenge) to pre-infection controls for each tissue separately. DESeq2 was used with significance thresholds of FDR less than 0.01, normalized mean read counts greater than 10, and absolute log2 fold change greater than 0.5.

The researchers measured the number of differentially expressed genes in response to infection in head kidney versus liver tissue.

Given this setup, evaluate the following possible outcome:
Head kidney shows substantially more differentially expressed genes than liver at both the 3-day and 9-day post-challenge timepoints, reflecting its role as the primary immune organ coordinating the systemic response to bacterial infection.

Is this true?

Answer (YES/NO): NO